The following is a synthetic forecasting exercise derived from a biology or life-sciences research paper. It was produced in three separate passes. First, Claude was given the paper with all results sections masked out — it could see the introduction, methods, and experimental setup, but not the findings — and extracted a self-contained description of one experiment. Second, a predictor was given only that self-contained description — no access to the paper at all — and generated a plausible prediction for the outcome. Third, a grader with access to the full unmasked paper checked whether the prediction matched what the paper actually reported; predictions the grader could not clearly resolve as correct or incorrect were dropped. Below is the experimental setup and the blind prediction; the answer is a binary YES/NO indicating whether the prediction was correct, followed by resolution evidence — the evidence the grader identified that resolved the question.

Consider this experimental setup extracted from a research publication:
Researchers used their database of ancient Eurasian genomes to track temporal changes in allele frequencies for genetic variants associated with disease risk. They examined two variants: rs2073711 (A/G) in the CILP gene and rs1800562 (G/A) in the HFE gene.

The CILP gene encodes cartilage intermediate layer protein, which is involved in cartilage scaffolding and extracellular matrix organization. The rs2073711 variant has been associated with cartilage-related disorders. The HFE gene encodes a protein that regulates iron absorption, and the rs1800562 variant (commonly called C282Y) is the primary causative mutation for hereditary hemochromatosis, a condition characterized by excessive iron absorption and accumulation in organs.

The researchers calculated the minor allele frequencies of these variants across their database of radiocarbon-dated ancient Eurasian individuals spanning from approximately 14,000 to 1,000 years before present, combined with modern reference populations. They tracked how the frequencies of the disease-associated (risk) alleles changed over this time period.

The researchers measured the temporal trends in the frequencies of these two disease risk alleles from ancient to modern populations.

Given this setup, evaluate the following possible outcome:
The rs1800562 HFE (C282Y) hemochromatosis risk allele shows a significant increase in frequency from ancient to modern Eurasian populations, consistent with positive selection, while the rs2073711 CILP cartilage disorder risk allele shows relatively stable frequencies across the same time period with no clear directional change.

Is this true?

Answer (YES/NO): NO